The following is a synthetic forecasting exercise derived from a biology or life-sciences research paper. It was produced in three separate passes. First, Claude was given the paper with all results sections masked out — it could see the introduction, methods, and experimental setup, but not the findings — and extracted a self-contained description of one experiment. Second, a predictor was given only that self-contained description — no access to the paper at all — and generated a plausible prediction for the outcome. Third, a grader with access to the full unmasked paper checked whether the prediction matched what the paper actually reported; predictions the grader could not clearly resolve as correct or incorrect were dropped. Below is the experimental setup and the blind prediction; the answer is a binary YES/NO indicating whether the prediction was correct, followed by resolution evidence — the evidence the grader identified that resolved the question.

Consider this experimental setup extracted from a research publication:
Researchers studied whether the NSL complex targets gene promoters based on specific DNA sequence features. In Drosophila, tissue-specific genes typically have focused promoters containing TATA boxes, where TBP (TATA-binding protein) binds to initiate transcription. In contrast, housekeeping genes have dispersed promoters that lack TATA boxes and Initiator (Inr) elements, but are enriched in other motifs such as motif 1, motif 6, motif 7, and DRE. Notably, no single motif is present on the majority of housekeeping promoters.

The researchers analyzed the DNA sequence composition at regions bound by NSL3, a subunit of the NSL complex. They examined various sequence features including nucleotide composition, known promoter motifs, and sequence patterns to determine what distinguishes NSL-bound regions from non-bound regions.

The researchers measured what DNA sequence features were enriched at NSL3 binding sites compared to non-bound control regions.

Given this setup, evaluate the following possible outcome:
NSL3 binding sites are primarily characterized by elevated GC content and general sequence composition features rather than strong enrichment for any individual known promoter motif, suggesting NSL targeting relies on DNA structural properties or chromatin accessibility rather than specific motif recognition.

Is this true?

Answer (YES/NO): NO